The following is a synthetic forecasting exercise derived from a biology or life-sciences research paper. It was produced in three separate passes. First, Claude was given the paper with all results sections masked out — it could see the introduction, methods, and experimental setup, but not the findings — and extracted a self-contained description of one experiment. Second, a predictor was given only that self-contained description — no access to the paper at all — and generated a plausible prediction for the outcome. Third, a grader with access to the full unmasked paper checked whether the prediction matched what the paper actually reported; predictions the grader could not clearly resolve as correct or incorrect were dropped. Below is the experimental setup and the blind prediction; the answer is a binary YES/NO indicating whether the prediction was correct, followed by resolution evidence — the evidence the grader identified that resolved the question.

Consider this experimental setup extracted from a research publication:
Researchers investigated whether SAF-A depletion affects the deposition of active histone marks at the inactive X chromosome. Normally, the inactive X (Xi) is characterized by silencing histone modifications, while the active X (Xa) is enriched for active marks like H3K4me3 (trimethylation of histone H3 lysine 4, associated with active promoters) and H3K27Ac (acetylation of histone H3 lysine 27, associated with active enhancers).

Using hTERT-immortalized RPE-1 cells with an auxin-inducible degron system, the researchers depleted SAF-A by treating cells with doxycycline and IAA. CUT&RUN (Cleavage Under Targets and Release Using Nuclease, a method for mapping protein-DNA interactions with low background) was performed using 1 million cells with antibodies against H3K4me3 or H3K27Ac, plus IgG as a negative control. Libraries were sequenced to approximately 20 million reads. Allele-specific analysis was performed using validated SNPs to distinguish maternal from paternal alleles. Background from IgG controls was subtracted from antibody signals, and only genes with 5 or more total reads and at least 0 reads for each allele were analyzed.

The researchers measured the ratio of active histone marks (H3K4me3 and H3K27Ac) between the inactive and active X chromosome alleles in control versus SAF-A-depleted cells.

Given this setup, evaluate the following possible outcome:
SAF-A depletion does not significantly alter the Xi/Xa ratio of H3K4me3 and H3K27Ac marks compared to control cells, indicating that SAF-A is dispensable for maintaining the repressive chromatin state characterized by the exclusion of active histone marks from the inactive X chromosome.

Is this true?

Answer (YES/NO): YES